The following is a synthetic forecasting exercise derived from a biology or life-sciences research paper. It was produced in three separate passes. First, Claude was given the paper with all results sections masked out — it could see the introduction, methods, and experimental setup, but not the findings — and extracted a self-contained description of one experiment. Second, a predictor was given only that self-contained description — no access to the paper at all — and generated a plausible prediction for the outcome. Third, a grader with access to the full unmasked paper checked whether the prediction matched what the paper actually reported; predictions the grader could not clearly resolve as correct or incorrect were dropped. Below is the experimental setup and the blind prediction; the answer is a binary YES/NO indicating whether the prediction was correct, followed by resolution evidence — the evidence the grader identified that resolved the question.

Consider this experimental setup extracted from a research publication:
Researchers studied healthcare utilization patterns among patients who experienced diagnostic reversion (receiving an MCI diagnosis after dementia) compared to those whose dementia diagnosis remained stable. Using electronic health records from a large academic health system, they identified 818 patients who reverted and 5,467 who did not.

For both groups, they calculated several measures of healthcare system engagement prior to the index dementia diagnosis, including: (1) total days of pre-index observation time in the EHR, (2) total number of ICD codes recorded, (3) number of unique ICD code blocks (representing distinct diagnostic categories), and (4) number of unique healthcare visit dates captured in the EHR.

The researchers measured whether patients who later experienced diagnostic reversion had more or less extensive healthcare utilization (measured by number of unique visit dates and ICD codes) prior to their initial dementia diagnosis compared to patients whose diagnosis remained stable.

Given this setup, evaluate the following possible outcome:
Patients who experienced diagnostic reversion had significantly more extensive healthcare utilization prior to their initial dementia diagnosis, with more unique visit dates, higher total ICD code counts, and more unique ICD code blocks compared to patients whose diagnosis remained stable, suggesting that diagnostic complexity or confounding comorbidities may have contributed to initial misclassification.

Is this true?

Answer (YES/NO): NO